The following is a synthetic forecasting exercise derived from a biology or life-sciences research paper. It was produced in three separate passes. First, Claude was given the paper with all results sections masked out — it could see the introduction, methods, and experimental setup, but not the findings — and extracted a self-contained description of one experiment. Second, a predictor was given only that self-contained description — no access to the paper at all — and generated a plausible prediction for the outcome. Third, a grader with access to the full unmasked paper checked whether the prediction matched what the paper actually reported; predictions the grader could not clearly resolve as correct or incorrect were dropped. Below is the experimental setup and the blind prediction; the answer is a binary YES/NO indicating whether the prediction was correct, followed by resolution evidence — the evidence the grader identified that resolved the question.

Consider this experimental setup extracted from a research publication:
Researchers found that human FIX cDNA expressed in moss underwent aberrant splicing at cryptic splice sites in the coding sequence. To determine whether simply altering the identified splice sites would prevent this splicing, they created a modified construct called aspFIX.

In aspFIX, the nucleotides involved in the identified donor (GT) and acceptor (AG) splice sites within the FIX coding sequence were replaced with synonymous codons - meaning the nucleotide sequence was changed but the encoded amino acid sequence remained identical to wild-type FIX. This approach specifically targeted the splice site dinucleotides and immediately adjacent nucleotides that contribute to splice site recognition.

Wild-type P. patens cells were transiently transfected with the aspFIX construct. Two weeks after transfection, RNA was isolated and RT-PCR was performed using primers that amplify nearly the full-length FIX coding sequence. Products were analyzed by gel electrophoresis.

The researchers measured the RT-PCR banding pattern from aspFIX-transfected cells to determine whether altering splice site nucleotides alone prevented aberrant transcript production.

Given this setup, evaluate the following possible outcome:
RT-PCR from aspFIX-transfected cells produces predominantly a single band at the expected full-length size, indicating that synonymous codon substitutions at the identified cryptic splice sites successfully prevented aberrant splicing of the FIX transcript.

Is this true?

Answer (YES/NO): NO